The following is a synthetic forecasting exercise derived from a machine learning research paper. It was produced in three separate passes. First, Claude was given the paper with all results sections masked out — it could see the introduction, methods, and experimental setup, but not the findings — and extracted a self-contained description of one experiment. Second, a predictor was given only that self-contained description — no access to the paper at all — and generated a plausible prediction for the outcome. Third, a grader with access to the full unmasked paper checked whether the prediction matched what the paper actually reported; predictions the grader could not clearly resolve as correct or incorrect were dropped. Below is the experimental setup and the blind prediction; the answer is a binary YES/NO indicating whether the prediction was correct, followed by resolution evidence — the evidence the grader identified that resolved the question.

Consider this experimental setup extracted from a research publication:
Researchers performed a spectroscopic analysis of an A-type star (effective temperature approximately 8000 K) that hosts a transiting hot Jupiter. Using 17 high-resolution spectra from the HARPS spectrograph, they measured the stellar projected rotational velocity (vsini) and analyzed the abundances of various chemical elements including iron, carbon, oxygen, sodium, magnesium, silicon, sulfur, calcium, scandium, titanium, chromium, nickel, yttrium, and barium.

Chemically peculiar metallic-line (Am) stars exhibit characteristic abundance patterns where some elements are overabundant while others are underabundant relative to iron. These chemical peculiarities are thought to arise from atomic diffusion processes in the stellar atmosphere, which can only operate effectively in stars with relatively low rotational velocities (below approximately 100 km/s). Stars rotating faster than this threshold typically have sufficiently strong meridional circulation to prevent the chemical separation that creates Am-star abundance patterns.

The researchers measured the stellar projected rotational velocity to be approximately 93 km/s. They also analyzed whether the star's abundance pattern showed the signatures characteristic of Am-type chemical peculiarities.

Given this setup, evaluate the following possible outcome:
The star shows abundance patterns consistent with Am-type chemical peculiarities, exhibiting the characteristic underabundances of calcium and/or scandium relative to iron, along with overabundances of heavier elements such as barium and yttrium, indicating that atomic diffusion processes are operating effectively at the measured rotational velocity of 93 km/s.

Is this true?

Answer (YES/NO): YES